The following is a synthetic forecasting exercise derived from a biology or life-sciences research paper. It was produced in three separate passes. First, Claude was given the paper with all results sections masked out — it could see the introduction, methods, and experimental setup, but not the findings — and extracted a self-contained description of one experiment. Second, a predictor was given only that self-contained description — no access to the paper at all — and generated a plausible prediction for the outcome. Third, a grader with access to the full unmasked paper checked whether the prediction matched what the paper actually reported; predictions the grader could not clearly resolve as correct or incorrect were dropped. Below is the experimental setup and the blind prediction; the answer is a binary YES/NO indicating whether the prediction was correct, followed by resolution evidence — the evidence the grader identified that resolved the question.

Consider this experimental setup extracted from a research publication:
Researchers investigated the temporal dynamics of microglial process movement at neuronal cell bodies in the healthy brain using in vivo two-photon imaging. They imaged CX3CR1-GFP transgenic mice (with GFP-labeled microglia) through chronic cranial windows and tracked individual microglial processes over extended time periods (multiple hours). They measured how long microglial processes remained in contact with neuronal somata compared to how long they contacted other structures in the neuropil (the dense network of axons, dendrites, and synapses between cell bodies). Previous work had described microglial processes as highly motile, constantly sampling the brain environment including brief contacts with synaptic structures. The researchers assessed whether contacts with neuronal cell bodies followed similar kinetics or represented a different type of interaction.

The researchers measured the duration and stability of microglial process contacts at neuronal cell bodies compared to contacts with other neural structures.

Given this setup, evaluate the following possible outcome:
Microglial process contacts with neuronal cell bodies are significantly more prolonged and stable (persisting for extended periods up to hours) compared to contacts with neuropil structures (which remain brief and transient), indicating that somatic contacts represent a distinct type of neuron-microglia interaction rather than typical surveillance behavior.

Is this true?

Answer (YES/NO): NO